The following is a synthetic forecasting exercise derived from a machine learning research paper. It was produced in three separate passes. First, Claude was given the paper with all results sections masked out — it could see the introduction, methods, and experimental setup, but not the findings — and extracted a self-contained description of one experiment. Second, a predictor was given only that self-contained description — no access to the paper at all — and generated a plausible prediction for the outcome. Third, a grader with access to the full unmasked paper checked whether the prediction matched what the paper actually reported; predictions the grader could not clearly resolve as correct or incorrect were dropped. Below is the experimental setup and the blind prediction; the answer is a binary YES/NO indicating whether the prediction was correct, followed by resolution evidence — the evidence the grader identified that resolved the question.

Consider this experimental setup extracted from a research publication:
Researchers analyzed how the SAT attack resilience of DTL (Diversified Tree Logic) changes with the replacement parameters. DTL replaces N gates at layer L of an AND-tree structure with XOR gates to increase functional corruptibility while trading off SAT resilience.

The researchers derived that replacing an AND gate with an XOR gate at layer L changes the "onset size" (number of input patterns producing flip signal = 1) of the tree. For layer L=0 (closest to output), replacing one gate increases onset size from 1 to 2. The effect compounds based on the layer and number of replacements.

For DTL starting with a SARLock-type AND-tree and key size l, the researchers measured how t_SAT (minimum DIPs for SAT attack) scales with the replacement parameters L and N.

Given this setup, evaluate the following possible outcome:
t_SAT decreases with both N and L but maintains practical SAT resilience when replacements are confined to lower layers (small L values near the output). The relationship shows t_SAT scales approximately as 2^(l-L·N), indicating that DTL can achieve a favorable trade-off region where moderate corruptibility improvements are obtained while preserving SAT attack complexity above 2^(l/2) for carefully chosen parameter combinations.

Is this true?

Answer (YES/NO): NO